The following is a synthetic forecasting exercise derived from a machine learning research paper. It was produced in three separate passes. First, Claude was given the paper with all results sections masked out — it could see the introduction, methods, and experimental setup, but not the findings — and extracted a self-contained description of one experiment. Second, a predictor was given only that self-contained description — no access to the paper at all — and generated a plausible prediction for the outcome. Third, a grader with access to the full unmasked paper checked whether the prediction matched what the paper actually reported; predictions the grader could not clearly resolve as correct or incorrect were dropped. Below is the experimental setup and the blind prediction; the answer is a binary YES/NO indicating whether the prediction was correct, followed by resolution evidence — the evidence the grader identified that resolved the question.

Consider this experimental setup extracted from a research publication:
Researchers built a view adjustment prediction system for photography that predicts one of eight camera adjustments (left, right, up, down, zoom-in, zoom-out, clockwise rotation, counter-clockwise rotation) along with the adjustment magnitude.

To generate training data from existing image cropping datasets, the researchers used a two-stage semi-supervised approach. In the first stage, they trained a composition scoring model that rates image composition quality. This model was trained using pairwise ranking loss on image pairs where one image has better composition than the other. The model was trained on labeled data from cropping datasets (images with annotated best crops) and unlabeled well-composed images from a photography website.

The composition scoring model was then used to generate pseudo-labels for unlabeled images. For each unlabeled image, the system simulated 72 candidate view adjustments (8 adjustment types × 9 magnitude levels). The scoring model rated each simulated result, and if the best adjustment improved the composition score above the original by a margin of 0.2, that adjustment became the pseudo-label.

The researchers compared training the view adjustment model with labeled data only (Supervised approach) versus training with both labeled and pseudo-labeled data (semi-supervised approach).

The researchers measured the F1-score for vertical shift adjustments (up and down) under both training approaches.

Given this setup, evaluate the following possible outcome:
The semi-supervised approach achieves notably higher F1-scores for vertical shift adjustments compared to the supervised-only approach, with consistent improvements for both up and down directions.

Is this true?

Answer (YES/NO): YES